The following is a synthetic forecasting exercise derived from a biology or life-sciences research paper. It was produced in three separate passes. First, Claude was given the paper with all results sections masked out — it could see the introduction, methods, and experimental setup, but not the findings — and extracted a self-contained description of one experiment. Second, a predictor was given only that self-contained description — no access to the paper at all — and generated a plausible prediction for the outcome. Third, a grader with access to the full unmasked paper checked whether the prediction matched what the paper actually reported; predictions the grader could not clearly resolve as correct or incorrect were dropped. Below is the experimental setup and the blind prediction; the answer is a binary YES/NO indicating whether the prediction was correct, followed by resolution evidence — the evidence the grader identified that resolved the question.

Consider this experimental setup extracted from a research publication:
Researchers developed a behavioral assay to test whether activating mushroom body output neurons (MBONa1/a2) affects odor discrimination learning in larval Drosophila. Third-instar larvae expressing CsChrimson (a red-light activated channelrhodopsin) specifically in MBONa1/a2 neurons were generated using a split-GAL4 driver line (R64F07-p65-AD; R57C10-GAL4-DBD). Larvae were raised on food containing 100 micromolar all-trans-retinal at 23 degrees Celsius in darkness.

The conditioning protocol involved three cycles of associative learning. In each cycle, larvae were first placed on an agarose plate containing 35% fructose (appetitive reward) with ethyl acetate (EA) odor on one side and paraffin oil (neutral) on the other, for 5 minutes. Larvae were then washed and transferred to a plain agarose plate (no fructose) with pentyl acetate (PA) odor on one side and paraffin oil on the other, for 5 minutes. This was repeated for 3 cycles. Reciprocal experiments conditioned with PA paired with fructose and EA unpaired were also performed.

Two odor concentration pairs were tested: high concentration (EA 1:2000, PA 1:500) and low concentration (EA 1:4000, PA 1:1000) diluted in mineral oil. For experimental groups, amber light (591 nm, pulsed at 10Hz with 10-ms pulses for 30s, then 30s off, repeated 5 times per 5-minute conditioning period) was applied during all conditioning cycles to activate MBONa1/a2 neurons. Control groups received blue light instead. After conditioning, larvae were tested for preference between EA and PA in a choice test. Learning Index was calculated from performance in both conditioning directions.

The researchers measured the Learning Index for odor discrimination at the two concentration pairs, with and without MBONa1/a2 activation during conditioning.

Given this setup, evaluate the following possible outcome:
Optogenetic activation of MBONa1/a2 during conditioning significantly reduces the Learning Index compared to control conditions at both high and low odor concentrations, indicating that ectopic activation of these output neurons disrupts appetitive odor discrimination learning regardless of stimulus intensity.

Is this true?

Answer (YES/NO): YES